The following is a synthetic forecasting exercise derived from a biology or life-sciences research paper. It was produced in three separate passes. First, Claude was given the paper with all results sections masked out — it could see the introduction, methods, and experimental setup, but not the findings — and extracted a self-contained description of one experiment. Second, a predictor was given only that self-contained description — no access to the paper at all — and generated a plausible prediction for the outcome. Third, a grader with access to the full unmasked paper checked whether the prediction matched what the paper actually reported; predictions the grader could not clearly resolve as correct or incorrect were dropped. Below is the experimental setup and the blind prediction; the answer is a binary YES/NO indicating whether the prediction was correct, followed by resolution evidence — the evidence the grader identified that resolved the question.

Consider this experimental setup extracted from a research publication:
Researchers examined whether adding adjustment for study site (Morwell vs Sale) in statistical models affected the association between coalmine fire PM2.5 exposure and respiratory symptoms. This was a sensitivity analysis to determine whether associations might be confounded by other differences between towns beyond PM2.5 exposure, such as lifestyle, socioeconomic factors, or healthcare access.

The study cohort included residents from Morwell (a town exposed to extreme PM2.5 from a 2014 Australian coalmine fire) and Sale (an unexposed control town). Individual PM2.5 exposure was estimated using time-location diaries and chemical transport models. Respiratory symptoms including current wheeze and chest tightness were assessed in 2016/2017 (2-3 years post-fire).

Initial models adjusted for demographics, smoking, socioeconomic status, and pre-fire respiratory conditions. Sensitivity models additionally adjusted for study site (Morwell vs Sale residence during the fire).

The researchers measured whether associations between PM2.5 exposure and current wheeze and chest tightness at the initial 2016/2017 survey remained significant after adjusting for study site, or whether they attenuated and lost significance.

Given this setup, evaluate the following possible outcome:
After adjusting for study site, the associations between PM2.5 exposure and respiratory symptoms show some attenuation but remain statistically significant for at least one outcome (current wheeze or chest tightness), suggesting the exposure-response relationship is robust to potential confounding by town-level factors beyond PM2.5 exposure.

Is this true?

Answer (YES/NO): NO